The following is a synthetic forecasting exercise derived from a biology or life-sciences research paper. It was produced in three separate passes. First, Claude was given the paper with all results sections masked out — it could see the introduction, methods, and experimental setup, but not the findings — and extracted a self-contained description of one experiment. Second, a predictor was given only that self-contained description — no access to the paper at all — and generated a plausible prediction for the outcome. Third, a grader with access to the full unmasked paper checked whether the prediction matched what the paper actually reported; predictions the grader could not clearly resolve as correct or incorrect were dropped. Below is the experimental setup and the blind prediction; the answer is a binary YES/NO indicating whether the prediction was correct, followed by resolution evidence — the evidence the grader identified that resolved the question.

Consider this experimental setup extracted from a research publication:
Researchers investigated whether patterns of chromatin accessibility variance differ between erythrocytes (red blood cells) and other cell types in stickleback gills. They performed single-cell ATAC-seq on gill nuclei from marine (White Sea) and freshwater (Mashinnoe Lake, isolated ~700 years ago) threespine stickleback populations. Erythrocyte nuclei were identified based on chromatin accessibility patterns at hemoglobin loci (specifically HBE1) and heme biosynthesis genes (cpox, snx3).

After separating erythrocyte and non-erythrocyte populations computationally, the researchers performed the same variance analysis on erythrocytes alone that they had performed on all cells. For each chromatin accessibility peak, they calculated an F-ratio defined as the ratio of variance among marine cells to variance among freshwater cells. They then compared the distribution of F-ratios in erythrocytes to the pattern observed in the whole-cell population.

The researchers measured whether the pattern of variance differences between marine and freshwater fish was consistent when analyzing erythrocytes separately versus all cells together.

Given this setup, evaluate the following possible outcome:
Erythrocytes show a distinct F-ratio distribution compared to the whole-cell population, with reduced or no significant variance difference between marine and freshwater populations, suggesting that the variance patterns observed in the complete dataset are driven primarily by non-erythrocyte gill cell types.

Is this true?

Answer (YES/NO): NO